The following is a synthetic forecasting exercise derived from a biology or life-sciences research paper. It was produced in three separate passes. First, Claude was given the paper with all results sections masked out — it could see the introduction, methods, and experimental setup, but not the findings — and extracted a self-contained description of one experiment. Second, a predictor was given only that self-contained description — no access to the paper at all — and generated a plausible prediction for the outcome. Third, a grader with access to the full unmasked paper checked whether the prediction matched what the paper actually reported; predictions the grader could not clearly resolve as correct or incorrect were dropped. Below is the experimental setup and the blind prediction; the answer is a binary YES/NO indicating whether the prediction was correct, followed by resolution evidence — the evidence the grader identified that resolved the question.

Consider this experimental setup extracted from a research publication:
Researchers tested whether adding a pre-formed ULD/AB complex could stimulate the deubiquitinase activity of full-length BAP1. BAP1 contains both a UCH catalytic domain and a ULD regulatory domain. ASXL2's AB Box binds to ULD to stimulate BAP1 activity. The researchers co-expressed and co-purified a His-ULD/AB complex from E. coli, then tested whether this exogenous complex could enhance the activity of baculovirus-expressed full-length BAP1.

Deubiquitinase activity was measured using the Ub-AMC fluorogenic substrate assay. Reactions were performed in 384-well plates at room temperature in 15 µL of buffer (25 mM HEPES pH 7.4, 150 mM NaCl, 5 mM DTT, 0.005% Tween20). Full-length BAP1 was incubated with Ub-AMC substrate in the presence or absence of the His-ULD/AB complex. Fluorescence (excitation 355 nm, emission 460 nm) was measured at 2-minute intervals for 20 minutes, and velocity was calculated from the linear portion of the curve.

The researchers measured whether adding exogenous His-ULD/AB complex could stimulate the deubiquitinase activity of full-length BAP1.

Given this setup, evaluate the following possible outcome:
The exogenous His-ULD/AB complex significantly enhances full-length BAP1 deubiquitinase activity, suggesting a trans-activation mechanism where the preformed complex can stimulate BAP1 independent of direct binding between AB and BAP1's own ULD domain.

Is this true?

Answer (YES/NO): YES